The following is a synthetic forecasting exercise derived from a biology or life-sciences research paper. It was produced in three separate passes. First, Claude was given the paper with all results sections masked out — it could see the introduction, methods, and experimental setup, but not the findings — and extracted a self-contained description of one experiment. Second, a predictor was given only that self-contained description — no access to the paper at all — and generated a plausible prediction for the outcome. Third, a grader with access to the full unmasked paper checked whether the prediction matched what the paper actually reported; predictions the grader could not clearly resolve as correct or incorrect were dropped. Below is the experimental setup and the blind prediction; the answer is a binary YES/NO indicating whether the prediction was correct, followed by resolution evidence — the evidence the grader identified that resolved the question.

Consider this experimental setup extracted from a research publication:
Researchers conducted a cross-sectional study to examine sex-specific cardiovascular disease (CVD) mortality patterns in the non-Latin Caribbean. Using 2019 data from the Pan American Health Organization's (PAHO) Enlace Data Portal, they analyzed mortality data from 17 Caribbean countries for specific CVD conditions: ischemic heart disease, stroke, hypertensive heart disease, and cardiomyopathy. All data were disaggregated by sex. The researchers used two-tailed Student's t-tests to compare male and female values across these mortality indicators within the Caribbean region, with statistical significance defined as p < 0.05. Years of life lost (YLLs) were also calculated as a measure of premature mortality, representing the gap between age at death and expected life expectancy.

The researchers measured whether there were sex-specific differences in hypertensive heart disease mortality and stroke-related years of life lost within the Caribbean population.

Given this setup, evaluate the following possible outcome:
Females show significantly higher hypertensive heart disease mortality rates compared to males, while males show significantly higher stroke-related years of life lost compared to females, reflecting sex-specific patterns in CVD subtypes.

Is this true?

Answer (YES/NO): NO